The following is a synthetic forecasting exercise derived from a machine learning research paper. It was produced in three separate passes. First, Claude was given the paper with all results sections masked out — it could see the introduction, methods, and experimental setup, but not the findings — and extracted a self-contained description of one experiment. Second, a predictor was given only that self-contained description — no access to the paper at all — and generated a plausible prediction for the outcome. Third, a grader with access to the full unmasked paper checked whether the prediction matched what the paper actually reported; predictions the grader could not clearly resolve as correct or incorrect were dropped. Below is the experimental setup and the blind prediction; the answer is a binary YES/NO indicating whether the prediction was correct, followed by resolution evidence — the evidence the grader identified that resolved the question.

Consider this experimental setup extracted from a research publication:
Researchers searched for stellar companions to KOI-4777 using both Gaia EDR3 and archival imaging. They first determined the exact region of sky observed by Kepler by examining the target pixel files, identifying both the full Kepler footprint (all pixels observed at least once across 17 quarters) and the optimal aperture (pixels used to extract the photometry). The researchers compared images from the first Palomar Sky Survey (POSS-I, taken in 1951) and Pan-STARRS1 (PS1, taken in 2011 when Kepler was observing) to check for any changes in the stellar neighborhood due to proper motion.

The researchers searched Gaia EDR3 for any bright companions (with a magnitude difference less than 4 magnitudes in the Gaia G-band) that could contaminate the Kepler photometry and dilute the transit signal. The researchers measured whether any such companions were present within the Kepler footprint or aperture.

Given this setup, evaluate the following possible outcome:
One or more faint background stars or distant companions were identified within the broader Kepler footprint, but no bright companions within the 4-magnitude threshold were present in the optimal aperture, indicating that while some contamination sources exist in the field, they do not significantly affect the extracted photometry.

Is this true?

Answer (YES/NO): NO